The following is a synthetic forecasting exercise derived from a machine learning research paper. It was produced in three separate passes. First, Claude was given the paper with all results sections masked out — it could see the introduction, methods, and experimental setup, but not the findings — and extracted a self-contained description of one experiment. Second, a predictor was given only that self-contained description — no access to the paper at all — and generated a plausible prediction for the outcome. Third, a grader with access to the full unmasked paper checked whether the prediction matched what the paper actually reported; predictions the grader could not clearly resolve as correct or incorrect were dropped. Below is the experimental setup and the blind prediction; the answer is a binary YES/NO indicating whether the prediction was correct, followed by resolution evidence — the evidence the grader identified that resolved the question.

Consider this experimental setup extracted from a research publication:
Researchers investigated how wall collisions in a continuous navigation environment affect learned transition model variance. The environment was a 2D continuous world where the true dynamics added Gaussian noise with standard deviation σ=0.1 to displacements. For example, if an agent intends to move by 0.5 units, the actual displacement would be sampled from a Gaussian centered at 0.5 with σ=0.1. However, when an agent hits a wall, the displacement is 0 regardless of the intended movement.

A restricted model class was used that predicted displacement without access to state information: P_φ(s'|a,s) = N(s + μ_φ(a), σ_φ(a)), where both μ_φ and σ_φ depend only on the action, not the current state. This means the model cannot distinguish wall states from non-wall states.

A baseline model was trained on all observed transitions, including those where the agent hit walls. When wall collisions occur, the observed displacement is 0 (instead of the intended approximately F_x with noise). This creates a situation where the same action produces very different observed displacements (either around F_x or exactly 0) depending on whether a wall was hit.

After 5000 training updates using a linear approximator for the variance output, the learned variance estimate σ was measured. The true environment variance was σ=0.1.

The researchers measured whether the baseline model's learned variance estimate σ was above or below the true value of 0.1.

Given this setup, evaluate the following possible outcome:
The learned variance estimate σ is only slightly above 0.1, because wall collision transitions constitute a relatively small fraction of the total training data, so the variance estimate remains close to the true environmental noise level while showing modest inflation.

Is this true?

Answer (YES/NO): NO